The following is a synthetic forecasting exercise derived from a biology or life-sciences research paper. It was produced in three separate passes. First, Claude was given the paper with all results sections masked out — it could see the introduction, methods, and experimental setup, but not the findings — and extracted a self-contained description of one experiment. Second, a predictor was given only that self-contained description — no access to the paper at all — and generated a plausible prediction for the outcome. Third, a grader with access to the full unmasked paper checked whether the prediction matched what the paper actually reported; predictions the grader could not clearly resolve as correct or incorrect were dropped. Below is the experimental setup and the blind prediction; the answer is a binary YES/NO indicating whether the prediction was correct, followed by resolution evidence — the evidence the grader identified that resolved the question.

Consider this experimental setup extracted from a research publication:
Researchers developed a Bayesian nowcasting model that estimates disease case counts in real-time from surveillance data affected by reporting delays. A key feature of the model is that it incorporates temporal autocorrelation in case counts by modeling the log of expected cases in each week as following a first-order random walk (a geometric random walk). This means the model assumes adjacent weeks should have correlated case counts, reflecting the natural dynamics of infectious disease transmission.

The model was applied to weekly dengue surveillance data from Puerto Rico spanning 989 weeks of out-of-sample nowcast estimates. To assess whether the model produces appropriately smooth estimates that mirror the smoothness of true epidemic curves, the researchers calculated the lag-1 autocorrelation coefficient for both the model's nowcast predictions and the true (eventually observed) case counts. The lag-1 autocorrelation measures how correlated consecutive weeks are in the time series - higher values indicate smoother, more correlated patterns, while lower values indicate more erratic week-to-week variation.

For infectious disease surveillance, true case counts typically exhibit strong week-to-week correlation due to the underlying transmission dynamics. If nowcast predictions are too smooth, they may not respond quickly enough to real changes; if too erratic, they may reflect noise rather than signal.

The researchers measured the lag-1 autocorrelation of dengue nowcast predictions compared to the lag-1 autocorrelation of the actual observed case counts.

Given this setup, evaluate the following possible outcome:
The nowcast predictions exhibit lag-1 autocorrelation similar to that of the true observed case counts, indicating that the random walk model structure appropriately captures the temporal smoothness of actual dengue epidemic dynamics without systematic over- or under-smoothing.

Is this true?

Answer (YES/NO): NO